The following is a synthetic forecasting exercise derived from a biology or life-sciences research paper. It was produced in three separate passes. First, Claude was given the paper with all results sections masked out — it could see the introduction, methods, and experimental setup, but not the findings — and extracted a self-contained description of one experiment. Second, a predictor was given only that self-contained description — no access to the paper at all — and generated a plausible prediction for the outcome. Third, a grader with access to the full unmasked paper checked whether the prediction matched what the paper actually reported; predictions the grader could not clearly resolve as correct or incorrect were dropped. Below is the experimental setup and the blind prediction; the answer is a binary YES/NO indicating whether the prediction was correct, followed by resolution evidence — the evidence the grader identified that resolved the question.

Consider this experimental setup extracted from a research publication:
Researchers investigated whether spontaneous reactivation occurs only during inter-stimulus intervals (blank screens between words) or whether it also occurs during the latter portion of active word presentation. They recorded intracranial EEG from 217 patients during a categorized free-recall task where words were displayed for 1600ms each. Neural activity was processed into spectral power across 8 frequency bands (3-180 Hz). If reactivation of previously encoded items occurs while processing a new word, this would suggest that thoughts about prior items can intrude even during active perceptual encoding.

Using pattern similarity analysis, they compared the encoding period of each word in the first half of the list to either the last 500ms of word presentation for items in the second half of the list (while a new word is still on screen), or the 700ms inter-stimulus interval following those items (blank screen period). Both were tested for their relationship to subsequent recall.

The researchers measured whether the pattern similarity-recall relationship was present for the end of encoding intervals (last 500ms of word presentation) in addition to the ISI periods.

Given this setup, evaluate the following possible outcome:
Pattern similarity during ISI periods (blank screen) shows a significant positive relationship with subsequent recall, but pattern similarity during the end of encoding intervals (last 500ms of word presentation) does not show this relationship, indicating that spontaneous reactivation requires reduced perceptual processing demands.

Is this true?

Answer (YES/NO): NO